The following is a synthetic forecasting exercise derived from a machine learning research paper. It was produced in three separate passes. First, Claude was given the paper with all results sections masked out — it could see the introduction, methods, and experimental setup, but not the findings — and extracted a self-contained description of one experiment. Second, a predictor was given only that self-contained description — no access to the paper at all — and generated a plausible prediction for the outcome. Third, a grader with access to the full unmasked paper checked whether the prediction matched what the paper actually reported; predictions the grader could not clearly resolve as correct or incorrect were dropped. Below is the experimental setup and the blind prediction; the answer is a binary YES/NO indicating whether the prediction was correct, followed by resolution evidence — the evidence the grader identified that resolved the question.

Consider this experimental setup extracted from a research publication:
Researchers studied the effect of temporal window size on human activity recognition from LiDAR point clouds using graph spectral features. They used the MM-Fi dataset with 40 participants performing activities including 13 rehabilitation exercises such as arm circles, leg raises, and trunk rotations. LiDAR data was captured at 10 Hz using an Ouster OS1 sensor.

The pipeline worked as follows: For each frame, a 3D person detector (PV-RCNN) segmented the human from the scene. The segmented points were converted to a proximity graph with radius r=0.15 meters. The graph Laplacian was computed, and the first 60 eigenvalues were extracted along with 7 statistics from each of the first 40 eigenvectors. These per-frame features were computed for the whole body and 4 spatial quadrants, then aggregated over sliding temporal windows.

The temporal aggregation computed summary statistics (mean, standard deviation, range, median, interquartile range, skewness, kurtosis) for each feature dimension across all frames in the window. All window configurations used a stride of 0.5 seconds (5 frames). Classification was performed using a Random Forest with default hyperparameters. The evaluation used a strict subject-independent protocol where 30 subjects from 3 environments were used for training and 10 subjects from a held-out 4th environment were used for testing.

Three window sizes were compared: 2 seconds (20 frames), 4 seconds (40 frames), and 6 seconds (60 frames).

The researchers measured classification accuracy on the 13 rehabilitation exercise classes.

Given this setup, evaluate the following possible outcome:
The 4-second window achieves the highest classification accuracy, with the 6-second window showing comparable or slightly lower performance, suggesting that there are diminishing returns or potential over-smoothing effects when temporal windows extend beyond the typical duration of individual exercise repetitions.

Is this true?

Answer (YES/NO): YES